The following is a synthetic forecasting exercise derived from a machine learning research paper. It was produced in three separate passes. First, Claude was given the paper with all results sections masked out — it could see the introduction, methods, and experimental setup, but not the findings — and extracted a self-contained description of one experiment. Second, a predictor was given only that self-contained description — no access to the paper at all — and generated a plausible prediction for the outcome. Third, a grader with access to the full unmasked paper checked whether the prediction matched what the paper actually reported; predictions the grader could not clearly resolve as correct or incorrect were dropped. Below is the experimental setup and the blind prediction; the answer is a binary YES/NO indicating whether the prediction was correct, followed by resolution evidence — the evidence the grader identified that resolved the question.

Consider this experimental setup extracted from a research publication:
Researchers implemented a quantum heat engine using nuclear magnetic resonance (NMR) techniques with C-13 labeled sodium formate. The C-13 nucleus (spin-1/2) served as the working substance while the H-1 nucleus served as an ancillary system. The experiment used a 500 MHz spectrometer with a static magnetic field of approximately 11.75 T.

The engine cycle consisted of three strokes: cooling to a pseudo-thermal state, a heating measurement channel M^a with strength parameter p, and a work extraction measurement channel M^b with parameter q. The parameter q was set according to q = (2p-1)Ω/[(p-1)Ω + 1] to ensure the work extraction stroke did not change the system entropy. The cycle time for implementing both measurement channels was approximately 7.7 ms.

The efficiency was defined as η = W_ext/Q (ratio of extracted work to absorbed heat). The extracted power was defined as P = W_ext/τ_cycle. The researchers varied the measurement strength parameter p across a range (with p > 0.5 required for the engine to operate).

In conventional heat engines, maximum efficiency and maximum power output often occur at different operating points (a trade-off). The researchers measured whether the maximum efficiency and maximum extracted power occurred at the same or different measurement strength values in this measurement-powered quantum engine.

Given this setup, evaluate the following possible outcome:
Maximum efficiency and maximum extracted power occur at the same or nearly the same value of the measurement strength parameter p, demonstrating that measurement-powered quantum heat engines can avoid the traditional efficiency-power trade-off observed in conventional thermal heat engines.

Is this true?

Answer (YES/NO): YES